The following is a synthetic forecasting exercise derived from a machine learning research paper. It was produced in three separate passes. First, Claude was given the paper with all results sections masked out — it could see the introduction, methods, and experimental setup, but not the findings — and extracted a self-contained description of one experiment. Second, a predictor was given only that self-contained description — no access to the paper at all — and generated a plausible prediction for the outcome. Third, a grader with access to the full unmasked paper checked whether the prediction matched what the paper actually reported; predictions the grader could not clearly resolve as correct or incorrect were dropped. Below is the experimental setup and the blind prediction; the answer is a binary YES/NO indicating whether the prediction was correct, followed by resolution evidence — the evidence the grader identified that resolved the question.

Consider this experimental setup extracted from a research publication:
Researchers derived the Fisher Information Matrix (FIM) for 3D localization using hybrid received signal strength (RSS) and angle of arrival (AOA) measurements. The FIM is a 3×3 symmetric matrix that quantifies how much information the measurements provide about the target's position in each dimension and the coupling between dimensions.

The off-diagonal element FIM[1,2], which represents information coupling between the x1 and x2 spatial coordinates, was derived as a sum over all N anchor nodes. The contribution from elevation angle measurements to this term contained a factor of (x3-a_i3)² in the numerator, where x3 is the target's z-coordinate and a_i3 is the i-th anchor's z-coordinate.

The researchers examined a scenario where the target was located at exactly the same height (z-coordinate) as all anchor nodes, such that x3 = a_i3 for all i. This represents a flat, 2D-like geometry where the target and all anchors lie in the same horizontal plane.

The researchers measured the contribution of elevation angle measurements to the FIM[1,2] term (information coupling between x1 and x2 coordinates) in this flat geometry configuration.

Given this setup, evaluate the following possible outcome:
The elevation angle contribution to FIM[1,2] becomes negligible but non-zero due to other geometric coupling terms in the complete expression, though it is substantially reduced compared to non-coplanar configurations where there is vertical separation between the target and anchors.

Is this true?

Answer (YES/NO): NO